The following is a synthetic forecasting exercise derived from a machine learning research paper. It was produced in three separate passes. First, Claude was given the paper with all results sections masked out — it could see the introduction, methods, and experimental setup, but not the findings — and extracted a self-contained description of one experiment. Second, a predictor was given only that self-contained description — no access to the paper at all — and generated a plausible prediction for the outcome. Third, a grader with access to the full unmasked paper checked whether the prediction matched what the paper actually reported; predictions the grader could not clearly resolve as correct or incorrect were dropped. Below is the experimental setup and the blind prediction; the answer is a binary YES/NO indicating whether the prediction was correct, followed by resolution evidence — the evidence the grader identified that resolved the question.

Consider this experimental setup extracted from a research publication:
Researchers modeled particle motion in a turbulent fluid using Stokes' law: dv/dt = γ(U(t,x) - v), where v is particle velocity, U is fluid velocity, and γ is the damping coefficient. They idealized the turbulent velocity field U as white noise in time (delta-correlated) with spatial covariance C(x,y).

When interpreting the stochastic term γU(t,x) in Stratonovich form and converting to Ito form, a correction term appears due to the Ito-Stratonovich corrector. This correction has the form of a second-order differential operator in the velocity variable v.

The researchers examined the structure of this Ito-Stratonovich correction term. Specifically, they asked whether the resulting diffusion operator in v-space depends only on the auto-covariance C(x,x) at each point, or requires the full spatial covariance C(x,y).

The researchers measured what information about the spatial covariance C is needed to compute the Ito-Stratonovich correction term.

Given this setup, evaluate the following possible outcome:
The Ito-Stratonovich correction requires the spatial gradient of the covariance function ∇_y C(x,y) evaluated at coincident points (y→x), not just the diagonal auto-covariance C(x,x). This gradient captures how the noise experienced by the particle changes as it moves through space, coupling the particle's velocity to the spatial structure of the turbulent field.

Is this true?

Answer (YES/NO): NO